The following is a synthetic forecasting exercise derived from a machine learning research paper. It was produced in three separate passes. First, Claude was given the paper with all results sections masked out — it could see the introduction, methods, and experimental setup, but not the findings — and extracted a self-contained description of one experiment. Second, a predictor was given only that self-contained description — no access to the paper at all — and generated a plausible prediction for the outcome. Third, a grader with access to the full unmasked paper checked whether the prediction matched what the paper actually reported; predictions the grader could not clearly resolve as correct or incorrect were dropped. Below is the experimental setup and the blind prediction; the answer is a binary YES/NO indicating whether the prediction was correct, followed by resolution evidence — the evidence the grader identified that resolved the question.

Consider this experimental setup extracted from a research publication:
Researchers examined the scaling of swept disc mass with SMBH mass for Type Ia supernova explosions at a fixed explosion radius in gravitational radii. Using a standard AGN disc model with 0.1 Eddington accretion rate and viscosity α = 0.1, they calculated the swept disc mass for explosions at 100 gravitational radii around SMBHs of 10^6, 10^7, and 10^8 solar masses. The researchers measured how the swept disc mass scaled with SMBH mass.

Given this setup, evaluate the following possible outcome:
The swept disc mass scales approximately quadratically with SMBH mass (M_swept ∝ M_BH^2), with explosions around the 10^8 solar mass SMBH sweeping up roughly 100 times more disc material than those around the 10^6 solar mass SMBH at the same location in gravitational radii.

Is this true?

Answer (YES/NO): NO